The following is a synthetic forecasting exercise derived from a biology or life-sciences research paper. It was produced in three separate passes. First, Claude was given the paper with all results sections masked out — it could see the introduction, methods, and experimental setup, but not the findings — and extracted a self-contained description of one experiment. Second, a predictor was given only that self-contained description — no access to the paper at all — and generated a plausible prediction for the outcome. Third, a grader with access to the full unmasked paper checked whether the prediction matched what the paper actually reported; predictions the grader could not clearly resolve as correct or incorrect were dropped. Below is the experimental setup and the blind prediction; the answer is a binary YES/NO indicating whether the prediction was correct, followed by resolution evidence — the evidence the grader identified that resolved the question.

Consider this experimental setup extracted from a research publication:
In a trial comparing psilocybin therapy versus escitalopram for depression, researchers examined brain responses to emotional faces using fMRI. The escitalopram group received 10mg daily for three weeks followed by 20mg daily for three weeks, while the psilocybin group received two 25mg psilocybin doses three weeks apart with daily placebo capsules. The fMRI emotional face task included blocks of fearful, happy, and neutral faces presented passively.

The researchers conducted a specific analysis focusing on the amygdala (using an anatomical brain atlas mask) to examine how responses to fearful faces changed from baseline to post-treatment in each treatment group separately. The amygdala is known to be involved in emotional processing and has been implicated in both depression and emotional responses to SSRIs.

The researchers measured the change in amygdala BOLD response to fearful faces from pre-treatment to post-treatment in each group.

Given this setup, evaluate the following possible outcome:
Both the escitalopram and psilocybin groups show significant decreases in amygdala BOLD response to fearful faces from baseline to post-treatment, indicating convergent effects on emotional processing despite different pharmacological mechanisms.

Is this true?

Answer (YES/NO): NO